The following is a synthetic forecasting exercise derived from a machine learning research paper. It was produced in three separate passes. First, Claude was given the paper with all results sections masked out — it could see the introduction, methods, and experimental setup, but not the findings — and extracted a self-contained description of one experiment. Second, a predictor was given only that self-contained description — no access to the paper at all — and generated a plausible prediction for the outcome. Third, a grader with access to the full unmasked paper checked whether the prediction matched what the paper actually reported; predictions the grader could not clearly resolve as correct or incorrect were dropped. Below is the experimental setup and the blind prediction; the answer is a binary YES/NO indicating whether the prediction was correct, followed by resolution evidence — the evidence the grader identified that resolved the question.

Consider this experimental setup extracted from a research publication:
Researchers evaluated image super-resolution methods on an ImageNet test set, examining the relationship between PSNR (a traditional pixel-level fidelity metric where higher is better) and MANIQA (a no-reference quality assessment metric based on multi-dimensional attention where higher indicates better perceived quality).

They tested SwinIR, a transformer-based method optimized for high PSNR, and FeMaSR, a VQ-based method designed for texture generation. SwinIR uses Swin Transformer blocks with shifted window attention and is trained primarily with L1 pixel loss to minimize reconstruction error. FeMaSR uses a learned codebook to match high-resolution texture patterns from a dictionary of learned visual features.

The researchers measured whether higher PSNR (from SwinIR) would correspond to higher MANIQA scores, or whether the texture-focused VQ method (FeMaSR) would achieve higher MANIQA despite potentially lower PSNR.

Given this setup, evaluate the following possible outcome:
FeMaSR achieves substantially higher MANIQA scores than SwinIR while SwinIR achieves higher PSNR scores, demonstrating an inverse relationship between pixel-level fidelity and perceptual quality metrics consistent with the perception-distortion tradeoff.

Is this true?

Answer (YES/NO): YES